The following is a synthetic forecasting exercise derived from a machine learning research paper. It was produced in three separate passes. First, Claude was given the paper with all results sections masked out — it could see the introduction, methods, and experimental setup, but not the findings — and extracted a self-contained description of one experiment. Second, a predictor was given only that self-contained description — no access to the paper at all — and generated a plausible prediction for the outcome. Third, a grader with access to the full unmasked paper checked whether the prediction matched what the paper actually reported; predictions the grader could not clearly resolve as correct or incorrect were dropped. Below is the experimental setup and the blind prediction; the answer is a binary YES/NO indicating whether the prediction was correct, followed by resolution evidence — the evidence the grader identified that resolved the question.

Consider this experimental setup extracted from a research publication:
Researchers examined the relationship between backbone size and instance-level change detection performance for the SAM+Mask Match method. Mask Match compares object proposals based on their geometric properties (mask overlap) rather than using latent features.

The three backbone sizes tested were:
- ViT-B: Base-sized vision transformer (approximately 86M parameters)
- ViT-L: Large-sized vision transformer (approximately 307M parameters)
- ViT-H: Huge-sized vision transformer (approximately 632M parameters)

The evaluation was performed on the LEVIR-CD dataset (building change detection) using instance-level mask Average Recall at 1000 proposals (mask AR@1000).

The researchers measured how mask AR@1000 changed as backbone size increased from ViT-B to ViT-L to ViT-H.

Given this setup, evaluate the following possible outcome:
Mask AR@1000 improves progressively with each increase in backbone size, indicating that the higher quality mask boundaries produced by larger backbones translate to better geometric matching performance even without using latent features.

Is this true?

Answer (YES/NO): YES